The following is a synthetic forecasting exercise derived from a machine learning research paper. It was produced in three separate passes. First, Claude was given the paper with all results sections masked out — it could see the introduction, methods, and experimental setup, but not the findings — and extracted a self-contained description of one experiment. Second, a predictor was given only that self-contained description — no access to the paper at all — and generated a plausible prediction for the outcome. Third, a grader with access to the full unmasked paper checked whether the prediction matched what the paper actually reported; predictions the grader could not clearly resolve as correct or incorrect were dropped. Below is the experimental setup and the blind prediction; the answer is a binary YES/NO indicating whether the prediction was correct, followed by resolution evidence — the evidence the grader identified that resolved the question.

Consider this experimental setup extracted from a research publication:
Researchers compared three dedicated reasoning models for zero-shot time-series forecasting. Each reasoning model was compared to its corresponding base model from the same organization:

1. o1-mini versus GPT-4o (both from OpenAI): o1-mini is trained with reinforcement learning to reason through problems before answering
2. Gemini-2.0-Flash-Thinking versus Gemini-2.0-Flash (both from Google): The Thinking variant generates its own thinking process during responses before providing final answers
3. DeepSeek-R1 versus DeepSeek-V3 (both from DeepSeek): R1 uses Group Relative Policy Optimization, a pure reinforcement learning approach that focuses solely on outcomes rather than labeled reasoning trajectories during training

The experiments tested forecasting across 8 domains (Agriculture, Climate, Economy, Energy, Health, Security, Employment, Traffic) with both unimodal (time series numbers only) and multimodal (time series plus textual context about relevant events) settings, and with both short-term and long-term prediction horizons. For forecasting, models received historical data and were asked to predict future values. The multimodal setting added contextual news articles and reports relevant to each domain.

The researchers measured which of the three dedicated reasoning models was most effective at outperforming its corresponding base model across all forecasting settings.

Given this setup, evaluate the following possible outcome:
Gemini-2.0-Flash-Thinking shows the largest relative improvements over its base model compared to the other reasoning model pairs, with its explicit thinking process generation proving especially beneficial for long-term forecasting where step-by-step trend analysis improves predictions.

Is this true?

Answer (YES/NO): NO